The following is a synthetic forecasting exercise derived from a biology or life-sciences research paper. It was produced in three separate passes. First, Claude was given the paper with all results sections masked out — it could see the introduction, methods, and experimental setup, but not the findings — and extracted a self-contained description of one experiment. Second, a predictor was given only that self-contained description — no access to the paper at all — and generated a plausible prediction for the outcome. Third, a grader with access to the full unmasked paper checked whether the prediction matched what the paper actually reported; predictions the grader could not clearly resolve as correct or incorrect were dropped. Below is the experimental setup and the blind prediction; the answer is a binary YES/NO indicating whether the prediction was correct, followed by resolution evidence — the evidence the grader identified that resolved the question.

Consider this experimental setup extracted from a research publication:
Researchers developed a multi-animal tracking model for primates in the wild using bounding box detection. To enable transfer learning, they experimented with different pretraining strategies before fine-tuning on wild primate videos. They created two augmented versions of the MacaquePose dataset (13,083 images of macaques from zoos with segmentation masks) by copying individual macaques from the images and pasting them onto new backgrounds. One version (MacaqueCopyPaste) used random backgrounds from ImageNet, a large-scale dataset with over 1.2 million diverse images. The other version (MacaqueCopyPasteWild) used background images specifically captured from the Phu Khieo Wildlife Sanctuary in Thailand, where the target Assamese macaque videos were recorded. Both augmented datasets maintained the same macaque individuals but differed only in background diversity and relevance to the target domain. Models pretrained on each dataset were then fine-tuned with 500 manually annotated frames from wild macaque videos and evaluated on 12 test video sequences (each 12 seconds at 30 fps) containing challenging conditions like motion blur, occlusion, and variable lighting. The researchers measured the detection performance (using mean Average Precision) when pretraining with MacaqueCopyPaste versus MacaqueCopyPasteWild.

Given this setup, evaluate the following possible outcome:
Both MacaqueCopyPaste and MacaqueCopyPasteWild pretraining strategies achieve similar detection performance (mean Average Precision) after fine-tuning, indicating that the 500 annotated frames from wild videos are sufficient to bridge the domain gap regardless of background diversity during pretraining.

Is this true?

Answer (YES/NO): NO